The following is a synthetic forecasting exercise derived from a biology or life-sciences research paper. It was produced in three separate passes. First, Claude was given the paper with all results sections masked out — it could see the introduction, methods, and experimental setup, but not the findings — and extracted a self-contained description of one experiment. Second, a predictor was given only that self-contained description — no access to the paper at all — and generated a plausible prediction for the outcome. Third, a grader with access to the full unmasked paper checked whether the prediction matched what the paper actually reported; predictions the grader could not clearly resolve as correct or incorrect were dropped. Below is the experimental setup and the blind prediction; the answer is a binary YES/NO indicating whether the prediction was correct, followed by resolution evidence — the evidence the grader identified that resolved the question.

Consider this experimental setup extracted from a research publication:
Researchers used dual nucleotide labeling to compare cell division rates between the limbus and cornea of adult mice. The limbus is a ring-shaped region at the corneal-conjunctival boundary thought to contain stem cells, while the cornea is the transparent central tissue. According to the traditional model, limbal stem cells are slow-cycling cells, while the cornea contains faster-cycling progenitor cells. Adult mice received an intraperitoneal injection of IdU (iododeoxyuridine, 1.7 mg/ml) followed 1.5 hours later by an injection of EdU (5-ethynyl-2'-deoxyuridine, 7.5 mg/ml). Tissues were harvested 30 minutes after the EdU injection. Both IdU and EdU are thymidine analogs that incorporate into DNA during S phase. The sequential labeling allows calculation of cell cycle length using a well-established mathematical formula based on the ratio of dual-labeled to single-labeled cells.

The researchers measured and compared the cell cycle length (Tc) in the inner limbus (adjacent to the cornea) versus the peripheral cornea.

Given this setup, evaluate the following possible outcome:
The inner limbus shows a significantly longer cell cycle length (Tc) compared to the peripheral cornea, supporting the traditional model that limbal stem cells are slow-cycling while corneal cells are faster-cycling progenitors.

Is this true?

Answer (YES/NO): YES